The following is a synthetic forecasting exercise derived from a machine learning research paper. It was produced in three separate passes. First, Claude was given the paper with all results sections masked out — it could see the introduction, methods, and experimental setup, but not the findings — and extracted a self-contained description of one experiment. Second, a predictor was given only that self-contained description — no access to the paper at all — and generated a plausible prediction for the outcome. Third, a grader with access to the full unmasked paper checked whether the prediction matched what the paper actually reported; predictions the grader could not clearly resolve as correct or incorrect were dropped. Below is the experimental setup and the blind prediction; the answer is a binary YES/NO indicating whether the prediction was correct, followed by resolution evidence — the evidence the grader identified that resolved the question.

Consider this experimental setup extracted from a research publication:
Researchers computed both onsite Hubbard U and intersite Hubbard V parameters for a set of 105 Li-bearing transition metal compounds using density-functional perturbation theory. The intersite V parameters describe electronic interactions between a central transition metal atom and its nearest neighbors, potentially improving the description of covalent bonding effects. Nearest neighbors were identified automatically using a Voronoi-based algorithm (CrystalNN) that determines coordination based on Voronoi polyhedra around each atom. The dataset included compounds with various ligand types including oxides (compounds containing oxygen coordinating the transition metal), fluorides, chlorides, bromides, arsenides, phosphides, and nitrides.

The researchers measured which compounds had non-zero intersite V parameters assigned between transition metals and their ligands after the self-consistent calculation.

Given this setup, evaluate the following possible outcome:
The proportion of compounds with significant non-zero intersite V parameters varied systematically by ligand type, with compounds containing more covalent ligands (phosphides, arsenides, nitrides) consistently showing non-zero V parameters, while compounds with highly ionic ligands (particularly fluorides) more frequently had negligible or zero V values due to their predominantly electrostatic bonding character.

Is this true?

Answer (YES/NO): NO